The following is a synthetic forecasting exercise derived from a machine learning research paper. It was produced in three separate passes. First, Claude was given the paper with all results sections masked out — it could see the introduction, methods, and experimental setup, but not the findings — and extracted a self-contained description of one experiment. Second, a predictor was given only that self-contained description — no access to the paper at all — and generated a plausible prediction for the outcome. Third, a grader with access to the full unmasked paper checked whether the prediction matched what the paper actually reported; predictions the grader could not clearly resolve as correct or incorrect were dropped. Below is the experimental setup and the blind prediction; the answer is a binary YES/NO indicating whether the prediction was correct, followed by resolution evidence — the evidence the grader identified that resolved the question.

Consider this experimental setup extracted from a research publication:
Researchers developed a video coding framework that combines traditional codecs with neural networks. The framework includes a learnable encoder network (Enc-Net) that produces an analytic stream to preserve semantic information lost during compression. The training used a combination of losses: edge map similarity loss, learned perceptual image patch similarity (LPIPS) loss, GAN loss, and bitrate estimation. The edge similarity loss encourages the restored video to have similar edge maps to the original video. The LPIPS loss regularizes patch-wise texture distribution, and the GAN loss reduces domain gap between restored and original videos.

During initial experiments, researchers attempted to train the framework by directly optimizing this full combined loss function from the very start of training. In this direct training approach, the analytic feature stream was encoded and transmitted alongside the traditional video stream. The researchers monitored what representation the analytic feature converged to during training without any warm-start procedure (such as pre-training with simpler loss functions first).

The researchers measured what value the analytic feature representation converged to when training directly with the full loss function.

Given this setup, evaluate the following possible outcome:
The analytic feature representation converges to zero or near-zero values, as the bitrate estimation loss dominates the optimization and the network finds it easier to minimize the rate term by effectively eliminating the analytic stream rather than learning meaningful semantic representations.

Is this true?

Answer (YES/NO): YES